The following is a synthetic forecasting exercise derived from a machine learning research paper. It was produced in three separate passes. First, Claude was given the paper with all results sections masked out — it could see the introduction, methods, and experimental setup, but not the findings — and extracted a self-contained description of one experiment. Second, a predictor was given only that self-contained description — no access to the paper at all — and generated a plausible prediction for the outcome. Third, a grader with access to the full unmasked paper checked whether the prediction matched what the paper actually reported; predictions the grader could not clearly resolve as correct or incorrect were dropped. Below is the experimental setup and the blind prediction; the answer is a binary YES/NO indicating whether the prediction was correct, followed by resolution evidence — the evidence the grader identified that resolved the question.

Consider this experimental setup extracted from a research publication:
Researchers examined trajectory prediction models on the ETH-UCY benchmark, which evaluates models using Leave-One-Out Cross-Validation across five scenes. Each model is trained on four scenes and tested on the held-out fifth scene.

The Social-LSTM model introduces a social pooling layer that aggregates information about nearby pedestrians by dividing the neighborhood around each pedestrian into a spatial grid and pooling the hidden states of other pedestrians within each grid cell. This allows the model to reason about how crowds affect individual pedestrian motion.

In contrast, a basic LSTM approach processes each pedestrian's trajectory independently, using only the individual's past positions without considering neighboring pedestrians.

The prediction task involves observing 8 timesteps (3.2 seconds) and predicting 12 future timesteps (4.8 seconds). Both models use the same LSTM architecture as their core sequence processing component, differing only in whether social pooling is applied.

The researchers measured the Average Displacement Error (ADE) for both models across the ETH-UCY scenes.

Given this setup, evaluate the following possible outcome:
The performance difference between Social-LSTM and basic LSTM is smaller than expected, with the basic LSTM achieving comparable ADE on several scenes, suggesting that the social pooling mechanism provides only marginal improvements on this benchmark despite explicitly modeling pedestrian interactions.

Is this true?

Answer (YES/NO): NO